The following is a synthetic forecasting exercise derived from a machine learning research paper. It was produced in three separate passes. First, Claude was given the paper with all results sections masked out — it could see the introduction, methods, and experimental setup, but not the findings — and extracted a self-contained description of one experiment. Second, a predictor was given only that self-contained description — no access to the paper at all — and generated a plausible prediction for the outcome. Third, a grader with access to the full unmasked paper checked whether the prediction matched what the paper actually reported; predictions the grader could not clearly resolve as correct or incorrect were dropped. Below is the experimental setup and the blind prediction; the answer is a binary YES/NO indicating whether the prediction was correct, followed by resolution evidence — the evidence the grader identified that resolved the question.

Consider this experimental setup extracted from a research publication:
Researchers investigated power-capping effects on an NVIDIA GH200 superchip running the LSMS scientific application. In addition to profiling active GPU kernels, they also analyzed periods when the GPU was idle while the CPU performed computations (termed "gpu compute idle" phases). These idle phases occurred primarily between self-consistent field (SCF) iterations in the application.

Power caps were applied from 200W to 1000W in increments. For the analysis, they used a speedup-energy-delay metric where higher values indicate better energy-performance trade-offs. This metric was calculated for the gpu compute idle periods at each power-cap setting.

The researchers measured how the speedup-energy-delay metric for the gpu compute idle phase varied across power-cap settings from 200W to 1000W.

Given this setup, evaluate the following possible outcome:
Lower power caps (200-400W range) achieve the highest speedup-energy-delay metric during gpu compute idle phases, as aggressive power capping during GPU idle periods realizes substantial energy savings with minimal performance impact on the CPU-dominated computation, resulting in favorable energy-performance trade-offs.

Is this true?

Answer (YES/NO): YES